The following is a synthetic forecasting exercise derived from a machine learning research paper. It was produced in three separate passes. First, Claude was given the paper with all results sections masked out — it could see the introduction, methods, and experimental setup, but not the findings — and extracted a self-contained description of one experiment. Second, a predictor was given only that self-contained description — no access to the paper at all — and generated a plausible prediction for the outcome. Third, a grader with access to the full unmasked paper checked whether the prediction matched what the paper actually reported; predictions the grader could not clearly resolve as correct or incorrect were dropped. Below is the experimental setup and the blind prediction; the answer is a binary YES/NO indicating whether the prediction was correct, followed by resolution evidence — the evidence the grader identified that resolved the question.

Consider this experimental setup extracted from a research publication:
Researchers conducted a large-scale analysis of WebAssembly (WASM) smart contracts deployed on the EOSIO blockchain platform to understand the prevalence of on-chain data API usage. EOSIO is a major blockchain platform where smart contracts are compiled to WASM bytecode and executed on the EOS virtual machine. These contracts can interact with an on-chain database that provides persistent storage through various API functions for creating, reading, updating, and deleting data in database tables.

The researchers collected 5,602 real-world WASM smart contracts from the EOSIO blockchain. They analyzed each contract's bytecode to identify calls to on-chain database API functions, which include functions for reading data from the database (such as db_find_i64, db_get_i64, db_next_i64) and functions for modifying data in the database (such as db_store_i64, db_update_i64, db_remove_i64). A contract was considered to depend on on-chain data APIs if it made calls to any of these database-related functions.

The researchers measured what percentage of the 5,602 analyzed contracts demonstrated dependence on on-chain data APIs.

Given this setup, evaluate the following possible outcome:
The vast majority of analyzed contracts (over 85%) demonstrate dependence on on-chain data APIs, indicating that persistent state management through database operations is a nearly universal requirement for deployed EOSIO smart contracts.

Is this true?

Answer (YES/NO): NO